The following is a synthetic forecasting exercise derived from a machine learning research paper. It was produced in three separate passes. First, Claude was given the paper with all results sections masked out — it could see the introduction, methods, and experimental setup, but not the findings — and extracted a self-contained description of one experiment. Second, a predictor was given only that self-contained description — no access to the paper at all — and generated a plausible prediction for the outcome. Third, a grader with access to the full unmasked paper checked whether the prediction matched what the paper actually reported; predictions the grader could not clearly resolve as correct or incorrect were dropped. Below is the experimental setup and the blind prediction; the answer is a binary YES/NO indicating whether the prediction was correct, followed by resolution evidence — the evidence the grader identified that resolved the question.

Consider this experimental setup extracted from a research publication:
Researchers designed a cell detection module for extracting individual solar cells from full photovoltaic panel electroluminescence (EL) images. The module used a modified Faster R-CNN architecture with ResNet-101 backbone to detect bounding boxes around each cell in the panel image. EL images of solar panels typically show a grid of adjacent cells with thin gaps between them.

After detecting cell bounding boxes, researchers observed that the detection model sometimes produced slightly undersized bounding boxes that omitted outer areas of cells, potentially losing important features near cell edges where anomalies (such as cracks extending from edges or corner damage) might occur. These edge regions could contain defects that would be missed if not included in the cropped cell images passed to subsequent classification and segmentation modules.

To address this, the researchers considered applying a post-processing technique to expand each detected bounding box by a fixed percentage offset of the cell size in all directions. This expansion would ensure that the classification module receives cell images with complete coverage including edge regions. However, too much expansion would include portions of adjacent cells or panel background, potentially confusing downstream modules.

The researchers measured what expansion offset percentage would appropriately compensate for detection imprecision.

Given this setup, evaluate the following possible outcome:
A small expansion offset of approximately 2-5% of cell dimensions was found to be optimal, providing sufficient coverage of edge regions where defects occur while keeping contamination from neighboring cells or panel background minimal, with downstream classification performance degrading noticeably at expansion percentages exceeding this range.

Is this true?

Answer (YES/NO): NO